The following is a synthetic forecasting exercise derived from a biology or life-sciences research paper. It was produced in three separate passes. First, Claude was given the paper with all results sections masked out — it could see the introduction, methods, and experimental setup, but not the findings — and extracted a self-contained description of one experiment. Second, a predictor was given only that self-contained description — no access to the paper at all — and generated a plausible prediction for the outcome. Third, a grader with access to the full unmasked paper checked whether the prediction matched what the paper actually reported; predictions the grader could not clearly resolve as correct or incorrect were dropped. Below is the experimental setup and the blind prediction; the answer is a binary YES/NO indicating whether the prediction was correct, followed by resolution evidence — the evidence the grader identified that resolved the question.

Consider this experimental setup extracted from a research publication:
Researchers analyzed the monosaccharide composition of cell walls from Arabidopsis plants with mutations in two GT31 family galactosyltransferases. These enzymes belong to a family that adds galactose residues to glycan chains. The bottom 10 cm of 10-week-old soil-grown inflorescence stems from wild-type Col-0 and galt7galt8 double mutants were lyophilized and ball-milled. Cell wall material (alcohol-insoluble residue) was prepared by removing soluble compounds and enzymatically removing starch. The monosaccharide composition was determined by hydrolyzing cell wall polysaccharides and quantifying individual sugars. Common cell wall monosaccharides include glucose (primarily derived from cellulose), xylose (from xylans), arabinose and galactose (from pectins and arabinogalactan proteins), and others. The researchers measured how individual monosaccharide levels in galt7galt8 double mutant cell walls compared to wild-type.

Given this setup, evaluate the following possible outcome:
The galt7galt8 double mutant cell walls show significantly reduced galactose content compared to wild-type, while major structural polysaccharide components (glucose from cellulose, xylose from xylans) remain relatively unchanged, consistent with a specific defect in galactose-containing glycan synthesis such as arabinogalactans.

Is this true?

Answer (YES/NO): NO